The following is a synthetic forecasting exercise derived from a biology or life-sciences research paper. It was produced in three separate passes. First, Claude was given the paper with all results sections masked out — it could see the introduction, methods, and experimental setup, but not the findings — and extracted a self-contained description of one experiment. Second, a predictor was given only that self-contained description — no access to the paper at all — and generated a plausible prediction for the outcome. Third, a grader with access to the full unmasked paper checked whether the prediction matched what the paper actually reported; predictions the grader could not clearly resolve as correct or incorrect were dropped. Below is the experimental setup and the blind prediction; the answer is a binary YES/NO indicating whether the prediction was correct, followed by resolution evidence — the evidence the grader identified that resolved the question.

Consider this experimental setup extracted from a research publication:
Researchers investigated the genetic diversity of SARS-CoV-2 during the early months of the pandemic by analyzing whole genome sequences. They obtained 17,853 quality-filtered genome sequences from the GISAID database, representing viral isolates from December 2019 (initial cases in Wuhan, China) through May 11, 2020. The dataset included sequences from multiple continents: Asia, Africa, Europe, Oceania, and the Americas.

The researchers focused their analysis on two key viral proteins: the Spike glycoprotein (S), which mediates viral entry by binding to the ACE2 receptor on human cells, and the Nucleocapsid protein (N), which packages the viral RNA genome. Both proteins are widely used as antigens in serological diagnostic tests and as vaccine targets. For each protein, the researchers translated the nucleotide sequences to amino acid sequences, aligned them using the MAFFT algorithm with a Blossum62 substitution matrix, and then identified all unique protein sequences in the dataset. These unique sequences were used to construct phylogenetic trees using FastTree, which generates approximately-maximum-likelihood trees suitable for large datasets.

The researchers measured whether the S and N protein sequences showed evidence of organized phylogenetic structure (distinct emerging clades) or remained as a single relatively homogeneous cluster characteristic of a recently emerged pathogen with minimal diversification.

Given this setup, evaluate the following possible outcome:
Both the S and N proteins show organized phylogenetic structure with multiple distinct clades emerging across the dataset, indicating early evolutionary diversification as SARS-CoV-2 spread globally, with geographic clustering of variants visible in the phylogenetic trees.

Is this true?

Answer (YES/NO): NO